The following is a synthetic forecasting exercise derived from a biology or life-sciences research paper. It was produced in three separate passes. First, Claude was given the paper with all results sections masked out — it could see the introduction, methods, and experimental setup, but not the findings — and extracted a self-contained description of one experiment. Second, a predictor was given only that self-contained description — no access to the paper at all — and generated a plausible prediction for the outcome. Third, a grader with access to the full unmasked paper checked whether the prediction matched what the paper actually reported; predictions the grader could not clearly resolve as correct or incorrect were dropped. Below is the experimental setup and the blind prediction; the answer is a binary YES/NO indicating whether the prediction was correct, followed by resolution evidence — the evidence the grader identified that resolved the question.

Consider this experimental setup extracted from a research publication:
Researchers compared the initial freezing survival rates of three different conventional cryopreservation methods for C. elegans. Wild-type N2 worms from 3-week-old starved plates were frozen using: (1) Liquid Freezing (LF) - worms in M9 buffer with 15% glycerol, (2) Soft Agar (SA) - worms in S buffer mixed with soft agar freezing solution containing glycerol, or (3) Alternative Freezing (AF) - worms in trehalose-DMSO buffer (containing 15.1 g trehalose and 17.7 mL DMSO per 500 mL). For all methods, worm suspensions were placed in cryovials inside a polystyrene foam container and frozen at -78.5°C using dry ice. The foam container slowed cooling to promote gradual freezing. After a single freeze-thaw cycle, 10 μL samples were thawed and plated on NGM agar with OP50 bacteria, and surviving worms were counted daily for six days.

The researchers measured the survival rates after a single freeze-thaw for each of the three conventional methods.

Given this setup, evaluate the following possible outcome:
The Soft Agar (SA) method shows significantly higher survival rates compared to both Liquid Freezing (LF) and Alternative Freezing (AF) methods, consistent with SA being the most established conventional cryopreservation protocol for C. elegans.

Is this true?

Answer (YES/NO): NO